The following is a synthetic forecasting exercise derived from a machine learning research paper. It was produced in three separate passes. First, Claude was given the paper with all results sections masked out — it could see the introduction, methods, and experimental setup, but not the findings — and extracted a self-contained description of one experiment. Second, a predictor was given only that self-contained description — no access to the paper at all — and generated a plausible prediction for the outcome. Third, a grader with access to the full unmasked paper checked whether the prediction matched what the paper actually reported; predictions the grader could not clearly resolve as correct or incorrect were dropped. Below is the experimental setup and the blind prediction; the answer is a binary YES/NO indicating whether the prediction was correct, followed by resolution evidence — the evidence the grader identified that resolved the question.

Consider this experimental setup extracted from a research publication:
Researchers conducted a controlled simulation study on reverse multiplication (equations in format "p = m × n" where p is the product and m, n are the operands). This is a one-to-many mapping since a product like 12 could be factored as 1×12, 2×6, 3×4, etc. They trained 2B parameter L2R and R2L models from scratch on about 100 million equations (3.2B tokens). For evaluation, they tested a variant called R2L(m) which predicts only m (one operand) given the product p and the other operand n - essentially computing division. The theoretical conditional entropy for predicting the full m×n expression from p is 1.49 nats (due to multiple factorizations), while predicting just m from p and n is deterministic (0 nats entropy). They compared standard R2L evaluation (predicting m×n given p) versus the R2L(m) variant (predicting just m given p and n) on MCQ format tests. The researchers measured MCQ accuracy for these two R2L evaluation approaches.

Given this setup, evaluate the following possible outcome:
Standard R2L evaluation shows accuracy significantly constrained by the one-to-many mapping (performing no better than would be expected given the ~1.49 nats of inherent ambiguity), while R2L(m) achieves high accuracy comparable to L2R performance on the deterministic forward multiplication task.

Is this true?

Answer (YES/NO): NO